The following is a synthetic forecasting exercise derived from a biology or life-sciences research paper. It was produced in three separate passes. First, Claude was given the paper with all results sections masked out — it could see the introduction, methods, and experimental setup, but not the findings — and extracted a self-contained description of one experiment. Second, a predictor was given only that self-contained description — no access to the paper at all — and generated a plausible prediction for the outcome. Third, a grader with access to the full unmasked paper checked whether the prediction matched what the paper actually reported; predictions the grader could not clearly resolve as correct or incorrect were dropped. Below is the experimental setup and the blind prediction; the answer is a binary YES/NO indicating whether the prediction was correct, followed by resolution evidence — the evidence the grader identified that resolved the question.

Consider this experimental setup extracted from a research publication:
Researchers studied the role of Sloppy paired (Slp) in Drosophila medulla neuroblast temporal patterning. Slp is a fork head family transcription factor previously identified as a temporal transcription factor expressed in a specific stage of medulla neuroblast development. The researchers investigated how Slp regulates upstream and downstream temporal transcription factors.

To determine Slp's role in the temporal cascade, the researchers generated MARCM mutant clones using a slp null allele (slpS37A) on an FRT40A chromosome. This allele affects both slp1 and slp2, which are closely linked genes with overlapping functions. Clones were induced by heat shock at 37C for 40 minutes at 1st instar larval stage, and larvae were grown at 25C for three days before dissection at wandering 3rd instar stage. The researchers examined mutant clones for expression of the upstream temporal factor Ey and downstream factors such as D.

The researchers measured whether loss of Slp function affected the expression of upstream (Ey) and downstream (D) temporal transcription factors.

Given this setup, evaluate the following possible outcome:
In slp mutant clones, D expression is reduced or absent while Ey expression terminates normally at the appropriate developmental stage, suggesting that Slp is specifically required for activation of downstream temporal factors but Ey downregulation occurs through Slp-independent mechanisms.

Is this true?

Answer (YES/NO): NO